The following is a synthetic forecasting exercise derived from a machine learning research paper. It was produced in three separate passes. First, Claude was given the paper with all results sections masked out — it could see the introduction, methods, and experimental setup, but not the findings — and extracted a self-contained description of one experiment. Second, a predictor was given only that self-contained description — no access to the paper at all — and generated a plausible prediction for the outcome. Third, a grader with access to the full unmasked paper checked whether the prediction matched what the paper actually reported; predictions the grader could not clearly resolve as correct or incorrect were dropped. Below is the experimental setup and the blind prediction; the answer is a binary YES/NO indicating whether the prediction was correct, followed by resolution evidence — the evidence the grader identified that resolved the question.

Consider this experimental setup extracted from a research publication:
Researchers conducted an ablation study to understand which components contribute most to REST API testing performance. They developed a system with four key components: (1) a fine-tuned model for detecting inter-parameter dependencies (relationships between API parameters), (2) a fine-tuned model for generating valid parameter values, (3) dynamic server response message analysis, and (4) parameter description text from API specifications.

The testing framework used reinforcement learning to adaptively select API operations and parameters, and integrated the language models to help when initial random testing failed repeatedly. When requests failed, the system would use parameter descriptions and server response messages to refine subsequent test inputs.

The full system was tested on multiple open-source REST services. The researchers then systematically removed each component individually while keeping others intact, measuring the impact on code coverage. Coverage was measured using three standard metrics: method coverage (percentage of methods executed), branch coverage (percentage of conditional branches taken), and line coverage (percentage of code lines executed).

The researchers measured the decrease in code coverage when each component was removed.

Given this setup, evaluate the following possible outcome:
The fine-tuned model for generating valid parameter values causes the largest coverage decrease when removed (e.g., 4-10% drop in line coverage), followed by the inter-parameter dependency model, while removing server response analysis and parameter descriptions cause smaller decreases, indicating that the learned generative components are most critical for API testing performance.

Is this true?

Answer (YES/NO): NO